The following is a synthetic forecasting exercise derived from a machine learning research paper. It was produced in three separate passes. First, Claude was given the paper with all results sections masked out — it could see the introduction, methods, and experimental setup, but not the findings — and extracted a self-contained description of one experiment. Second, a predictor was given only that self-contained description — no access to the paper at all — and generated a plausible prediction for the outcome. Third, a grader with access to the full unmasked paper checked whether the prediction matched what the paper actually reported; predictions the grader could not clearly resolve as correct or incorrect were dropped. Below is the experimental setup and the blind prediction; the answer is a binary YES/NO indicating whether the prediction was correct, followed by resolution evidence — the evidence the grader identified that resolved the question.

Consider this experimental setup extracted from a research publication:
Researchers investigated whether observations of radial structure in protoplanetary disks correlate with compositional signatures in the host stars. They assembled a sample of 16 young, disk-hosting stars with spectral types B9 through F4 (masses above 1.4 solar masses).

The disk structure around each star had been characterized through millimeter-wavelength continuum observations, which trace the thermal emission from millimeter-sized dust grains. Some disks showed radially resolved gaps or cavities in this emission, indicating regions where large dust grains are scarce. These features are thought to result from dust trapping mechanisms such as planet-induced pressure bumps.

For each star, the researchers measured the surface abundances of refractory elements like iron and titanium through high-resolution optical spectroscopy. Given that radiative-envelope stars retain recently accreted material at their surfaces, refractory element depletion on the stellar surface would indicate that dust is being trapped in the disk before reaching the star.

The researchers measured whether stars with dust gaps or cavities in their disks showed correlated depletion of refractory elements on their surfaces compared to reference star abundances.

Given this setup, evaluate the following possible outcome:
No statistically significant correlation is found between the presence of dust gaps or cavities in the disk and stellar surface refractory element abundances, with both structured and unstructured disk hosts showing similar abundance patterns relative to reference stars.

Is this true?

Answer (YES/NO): NO